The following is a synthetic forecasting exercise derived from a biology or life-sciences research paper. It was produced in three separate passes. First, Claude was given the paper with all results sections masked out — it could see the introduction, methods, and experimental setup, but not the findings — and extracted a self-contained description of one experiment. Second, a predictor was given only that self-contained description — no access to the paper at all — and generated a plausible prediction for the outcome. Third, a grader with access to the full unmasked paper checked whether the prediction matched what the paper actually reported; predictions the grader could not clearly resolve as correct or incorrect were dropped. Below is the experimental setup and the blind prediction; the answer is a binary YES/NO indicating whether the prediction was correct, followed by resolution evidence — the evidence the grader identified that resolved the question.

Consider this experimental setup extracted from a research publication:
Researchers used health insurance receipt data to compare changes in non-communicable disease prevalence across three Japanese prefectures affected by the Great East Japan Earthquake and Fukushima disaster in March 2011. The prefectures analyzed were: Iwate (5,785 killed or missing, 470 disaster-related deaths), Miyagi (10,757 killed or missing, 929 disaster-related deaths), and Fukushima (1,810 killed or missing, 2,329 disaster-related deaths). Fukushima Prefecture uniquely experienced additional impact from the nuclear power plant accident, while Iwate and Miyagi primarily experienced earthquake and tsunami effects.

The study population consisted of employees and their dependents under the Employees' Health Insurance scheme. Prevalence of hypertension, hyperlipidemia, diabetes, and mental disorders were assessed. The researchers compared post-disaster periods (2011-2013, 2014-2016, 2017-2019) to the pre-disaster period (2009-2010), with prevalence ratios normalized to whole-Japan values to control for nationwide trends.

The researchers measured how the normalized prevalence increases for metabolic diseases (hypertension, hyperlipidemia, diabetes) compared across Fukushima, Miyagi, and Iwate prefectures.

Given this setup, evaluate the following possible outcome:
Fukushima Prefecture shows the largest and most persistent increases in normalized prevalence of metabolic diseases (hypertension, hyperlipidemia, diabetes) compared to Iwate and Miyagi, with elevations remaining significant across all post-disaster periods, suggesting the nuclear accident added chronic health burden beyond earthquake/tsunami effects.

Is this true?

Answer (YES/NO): NO